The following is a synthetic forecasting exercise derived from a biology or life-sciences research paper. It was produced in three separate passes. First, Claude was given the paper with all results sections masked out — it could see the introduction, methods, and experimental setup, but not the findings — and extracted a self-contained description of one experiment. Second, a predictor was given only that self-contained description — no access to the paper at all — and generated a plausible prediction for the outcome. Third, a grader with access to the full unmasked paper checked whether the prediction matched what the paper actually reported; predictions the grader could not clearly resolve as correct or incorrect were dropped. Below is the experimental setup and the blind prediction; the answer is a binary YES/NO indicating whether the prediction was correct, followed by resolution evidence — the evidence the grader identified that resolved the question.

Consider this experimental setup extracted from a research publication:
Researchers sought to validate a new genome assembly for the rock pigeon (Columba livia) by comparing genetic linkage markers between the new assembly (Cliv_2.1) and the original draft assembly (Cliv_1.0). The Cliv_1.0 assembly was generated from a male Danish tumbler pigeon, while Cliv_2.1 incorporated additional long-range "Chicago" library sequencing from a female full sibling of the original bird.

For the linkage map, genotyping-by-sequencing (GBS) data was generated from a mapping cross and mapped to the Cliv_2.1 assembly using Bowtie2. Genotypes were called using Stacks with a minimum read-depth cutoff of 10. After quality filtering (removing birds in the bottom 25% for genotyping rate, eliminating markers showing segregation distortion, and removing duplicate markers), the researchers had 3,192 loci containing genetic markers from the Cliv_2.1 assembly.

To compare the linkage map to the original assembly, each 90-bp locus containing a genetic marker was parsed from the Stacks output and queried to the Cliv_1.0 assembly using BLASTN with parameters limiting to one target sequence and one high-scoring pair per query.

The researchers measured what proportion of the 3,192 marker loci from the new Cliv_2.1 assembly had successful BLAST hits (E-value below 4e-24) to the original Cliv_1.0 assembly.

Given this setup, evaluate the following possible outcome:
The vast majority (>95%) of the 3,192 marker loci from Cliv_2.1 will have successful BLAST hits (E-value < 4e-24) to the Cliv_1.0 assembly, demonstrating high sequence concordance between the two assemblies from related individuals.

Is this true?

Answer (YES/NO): YES